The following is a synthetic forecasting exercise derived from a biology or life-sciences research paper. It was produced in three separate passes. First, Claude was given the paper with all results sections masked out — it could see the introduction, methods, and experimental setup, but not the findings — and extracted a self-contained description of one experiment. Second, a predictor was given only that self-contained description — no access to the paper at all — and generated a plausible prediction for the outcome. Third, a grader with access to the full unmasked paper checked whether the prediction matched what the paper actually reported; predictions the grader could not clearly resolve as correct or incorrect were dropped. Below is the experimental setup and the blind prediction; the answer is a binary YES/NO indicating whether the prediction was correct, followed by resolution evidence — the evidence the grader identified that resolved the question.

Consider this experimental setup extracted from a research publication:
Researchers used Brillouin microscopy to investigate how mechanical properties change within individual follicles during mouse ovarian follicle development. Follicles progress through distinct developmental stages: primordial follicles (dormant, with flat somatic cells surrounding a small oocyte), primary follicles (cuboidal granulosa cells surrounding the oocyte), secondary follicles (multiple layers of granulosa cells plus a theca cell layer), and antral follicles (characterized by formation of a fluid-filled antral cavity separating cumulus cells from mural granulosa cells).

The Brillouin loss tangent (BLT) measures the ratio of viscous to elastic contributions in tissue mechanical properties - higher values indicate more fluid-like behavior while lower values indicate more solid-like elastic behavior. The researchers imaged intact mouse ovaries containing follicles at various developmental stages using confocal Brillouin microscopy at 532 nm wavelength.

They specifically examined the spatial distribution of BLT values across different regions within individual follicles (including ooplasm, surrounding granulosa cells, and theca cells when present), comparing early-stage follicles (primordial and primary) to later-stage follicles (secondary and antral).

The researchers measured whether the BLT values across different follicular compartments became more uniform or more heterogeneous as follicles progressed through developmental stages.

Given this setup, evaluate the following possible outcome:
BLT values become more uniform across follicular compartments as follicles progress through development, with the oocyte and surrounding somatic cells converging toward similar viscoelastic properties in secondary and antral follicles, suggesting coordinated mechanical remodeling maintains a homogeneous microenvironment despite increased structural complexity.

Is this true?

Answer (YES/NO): NO